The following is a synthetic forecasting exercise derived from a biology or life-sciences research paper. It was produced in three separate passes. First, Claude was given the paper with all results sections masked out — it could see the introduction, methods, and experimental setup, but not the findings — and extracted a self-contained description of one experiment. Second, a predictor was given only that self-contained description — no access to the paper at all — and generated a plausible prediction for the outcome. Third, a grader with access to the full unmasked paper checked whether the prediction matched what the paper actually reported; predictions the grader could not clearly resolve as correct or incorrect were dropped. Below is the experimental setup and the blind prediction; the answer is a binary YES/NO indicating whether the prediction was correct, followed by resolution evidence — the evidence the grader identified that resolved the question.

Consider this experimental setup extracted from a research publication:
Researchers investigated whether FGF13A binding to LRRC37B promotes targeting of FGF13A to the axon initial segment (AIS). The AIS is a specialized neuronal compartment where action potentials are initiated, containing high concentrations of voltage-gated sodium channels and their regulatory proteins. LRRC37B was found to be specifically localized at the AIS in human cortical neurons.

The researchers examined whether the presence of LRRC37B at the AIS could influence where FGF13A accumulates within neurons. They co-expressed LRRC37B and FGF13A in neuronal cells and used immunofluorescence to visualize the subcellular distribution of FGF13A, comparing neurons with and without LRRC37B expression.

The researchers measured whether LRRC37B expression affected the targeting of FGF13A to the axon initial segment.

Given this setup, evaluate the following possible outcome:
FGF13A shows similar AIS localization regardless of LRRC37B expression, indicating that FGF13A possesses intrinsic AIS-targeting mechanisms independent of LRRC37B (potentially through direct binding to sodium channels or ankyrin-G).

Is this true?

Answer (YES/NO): NO